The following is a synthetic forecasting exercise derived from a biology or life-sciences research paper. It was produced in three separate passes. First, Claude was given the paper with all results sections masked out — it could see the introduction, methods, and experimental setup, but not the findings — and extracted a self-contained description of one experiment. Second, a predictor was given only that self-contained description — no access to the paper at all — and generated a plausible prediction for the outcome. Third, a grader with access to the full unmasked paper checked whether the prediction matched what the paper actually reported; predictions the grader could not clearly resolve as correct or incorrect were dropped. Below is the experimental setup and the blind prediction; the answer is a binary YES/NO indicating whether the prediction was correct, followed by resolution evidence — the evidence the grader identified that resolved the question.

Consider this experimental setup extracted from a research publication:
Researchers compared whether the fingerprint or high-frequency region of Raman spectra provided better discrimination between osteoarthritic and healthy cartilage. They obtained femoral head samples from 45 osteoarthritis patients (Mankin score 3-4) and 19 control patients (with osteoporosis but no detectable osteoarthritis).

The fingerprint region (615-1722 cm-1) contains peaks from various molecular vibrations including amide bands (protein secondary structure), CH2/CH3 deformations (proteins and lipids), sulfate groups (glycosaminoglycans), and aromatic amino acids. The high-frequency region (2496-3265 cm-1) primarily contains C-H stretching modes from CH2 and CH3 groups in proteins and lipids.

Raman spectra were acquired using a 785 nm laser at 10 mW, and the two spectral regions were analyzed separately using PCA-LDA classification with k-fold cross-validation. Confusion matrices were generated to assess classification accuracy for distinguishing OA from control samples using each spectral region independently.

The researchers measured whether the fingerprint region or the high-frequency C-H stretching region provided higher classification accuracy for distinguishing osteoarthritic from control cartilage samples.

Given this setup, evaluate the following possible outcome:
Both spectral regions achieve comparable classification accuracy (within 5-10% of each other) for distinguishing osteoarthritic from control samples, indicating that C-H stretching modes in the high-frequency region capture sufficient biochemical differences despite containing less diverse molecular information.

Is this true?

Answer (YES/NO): NO